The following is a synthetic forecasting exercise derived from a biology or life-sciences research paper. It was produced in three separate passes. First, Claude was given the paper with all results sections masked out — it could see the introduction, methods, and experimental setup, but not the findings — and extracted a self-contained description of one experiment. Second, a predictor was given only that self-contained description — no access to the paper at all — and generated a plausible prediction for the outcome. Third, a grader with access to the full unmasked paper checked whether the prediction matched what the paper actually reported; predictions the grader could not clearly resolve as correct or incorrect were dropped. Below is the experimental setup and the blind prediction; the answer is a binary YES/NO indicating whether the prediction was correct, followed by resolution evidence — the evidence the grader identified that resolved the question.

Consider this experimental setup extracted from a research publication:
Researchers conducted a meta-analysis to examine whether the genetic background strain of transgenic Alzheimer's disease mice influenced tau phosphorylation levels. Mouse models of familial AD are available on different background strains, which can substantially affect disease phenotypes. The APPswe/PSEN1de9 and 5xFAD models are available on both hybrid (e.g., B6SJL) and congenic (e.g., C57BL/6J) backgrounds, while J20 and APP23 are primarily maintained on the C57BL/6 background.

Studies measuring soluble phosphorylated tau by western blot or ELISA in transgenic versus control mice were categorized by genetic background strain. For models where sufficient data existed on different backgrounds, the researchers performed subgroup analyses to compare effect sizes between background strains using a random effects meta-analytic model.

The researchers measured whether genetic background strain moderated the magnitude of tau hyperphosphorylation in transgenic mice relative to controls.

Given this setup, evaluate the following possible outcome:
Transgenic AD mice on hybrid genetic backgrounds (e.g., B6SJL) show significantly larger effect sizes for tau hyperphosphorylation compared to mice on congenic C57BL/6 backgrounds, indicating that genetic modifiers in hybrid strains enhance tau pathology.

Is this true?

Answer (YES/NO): NO